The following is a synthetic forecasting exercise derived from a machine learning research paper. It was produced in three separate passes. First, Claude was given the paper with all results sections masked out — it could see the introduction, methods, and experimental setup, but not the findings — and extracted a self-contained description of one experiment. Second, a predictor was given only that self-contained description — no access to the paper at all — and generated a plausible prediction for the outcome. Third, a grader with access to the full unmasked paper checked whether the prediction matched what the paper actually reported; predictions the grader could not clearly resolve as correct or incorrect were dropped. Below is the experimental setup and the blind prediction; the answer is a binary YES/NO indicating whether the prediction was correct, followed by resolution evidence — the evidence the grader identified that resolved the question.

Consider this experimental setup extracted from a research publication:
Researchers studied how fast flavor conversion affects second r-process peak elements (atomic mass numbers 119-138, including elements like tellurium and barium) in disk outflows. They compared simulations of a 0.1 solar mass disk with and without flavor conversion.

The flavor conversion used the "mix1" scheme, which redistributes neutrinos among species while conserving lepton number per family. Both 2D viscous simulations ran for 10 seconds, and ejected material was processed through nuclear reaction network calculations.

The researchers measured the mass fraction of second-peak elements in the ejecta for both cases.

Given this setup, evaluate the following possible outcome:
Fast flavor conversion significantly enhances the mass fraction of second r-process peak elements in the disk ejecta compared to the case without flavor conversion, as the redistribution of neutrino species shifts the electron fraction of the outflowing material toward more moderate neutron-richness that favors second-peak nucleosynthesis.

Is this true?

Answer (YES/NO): NO